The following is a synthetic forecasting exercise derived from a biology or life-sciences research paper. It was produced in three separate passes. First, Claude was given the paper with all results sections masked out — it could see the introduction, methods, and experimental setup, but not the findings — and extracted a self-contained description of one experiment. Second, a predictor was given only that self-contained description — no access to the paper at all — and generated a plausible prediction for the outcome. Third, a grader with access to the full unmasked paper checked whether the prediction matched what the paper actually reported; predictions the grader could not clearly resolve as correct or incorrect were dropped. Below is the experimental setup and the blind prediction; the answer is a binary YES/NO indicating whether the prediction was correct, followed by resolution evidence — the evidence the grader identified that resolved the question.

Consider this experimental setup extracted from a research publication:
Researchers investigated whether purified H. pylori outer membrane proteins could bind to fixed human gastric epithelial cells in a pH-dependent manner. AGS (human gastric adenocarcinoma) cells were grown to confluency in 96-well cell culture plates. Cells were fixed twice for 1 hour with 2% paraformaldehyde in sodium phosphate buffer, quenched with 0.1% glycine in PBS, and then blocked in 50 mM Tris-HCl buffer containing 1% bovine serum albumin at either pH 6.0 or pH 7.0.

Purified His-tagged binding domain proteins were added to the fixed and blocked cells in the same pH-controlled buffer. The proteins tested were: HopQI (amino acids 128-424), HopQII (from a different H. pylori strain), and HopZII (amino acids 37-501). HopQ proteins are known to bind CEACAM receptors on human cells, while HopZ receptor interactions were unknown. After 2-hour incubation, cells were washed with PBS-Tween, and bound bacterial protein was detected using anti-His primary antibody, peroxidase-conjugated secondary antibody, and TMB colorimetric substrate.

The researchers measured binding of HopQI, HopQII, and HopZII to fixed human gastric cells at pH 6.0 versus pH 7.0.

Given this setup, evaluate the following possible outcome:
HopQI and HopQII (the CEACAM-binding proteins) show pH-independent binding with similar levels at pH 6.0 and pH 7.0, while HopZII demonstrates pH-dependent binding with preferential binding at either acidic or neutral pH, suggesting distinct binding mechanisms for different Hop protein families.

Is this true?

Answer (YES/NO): NO